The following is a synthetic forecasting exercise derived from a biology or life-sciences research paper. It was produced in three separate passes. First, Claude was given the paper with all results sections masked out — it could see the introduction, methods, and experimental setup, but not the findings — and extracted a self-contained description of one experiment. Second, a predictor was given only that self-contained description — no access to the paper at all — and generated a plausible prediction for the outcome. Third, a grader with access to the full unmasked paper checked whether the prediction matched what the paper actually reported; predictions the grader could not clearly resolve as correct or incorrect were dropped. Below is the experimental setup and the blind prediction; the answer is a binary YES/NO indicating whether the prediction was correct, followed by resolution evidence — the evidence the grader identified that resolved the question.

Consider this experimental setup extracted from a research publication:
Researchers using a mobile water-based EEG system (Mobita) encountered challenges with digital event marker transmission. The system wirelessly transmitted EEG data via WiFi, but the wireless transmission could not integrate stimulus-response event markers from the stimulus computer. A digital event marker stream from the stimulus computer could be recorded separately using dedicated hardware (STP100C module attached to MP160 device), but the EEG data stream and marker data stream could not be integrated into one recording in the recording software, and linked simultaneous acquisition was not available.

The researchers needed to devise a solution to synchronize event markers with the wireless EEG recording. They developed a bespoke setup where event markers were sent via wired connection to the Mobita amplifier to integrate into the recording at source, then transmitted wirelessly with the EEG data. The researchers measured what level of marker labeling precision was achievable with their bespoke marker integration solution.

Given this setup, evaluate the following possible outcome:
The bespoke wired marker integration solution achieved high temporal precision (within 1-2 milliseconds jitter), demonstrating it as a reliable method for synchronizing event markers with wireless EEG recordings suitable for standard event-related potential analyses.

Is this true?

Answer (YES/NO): NO